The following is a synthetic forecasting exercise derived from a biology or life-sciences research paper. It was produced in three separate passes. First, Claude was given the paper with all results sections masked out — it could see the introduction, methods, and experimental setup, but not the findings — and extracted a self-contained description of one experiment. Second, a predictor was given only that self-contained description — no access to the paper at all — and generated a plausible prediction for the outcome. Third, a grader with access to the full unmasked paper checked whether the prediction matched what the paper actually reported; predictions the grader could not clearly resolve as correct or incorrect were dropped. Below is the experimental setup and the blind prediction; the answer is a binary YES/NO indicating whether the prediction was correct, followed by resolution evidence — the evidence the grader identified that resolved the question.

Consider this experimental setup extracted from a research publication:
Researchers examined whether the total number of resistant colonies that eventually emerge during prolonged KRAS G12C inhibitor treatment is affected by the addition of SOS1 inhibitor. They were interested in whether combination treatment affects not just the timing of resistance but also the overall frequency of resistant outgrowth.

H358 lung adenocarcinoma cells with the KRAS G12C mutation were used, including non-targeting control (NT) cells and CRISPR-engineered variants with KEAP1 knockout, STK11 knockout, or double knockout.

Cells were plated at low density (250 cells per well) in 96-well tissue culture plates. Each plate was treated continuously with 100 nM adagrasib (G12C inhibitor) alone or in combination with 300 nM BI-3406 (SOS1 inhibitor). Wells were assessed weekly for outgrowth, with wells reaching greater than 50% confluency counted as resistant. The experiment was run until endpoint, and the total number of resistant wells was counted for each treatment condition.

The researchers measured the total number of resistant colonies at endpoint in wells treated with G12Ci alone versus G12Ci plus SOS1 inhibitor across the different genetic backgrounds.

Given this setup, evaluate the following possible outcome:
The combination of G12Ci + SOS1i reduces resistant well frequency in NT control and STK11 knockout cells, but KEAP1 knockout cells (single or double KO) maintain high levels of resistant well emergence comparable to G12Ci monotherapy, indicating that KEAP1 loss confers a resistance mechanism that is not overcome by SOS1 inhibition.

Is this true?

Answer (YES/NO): NO